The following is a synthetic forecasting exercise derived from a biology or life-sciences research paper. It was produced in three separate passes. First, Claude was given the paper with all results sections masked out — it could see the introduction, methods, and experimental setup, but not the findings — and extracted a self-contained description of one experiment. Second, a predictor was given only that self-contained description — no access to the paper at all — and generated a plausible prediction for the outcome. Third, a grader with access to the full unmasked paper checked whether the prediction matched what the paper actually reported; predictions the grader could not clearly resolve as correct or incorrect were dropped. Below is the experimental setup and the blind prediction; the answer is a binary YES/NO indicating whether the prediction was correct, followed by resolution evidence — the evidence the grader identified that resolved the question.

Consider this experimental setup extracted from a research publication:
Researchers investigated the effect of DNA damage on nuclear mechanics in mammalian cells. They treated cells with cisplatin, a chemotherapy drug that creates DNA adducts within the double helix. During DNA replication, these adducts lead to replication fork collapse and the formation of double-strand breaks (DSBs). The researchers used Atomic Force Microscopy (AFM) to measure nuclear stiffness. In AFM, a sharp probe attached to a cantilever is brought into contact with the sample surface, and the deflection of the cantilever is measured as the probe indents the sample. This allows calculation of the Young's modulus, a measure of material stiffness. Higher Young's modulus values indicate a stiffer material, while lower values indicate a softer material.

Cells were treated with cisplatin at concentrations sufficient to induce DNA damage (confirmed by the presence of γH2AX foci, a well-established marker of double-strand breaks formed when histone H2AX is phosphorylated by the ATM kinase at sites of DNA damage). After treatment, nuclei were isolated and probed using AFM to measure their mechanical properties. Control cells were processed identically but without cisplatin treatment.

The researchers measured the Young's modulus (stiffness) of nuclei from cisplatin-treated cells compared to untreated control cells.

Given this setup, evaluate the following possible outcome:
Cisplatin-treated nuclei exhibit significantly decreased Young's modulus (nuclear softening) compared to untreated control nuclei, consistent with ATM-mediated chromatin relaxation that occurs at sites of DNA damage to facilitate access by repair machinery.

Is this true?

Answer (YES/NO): YES